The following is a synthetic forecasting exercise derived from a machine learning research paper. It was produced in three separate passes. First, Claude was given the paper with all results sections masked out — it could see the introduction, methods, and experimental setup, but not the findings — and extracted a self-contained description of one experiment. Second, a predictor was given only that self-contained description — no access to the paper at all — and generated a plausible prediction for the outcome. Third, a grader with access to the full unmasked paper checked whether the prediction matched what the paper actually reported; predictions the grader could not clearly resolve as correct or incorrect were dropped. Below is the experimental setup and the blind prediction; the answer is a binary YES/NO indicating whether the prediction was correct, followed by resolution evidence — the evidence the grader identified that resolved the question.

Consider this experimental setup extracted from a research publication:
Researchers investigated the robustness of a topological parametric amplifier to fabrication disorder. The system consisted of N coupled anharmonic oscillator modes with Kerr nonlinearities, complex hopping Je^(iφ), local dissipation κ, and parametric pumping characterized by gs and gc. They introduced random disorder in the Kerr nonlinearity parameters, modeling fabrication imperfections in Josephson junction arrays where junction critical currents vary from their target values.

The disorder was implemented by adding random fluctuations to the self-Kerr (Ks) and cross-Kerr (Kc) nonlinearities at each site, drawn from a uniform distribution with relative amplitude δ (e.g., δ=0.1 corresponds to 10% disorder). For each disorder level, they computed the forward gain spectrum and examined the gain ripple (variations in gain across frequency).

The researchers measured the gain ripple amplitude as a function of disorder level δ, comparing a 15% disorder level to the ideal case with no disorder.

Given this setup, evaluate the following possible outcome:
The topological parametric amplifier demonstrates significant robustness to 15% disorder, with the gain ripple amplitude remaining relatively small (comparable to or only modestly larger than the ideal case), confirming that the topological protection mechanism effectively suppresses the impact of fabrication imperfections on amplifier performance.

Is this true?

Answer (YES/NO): YES